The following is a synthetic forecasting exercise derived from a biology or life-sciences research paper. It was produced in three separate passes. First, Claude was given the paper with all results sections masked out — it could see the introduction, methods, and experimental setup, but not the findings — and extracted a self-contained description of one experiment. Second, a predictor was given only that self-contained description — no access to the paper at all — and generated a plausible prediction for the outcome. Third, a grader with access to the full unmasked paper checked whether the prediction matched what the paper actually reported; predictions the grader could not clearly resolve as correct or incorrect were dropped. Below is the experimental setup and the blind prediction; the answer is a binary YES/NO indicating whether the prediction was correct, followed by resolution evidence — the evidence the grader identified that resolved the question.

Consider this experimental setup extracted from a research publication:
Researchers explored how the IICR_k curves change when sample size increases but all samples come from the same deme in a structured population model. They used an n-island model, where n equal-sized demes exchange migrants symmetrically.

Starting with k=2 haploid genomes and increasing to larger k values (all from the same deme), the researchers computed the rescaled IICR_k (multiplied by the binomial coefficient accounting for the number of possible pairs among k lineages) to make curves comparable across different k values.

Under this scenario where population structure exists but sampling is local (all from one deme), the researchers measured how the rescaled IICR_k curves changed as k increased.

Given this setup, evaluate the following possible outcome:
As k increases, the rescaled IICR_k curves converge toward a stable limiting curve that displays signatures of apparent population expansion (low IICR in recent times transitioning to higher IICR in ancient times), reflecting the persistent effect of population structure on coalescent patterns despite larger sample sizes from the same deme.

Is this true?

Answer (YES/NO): NO